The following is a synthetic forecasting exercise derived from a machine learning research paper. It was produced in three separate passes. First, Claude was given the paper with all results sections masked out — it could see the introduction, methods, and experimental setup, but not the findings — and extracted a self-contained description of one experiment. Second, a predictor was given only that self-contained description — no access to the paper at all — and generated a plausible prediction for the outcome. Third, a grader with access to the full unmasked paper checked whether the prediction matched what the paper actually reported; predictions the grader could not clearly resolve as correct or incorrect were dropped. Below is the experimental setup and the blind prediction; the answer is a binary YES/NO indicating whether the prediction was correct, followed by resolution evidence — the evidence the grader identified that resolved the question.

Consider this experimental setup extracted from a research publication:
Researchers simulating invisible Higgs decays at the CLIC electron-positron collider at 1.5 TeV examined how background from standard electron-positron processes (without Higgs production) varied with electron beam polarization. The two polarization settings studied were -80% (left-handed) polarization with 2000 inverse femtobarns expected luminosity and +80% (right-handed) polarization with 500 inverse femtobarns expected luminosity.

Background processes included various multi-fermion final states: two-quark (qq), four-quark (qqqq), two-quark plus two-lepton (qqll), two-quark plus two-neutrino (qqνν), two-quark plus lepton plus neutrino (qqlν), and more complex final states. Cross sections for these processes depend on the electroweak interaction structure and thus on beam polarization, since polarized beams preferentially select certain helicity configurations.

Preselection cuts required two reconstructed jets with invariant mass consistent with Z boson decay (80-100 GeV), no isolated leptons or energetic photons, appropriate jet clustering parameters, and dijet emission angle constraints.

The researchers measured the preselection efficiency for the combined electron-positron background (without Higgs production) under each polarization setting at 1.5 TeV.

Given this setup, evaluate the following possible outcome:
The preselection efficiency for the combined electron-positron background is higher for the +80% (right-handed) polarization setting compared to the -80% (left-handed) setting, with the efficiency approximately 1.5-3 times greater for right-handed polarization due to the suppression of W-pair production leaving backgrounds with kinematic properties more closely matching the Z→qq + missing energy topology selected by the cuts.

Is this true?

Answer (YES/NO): NO